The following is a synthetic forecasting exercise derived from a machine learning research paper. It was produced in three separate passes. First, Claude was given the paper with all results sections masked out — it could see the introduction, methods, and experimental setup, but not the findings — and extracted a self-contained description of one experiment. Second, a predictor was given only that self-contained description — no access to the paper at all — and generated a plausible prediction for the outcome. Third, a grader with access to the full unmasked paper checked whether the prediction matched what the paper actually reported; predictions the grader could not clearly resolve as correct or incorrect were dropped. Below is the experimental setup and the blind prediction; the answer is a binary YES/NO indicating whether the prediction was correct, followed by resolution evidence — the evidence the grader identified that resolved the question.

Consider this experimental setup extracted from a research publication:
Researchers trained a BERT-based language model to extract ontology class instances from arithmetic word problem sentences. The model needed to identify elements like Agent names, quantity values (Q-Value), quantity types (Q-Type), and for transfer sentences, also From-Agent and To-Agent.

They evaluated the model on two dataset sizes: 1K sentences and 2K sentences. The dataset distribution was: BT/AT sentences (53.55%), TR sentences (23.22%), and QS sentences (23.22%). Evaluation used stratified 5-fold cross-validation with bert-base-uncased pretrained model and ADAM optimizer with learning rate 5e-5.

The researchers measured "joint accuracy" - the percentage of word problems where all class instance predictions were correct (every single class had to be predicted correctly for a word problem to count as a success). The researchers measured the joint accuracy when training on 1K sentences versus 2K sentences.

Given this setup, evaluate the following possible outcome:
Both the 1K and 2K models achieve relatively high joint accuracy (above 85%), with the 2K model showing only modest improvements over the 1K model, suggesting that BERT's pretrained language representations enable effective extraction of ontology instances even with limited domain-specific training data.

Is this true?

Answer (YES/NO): NO